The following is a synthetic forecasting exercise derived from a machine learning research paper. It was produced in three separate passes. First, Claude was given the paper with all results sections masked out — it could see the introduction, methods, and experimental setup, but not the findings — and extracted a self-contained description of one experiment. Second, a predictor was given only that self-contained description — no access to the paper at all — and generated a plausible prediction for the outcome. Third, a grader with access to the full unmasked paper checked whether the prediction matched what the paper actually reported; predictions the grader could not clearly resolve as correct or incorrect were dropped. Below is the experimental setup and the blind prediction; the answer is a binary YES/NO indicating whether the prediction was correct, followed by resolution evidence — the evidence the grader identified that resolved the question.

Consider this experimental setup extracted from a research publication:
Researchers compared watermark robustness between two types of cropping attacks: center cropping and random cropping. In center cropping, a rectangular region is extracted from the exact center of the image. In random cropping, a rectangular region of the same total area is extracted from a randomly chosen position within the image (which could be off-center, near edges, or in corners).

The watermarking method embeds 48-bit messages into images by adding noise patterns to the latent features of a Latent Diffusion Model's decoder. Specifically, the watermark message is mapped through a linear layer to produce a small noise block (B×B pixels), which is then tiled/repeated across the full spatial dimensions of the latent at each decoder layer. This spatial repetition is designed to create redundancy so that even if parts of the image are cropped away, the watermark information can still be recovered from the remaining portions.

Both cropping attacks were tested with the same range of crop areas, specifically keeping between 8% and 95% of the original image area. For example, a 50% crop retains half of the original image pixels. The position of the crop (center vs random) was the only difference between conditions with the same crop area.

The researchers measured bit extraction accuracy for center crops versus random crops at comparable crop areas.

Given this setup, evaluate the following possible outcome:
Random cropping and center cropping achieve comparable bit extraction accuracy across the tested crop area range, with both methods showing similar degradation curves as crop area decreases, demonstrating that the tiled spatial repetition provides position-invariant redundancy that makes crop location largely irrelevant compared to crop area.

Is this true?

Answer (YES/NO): NO